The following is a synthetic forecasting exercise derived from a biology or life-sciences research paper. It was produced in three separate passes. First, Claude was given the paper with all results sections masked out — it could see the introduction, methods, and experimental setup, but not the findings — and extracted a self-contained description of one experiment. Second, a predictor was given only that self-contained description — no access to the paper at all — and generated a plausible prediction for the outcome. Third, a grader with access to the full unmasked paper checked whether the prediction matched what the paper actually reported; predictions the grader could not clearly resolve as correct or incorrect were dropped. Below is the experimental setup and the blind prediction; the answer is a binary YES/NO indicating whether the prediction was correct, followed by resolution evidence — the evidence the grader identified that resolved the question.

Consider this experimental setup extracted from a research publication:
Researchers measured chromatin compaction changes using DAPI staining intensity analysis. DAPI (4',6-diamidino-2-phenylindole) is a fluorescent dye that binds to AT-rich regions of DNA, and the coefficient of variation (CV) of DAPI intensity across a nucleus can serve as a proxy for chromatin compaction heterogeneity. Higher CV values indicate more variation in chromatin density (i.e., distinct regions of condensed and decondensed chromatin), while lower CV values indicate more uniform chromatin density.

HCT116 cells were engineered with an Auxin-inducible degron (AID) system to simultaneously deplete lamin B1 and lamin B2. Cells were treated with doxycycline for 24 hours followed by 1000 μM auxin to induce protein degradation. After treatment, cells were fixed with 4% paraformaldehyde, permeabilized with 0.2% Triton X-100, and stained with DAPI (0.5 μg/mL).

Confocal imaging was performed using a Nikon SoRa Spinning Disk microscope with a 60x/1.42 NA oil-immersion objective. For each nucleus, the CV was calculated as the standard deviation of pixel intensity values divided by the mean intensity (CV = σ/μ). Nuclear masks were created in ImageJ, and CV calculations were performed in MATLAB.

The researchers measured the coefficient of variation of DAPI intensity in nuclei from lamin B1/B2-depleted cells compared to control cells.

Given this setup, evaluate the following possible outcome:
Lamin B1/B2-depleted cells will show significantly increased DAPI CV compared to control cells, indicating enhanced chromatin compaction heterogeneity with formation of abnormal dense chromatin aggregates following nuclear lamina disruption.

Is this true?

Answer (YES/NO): NO